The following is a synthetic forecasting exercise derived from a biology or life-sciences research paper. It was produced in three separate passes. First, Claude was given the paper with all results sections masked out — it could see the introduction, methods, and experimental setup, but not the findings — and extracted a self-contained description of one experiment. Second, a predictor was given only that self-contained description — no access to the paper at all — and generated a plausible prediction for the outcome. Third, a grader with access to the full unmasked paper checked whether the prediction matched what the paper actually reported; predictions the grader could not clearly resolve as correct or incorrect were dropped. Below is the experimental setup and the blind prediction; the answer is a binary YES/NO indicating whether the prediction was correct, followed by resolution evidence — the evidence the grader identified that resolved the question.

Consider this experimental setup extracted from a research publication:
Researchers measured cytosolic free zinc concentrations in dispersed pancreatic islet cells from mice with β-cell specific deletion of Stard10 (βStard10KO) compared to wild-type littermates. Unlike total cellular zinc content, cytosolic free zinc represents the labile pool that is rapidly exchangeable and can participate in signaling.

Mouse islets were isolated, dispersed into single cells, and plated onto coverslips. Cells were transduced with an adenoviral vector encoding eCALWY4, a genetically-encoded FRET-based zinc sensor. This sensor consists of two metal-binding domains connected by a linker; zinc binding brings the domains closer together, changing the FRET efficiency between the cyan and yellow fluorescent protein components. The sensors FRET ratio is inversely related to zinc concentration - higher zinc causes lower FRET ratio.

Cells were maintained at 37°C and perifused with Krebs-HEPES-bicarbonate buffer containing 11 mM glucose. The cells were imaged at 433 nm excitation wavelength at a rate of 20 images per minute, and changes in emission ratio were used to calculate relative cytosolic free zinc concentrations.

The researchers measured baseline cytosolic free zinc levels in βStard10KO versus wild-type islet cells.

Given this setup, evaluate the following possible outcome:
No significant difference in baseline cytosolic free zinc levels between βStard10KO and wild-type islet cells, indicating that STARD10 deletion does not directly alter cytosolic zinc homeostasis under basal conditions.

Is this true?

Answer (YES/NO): YES